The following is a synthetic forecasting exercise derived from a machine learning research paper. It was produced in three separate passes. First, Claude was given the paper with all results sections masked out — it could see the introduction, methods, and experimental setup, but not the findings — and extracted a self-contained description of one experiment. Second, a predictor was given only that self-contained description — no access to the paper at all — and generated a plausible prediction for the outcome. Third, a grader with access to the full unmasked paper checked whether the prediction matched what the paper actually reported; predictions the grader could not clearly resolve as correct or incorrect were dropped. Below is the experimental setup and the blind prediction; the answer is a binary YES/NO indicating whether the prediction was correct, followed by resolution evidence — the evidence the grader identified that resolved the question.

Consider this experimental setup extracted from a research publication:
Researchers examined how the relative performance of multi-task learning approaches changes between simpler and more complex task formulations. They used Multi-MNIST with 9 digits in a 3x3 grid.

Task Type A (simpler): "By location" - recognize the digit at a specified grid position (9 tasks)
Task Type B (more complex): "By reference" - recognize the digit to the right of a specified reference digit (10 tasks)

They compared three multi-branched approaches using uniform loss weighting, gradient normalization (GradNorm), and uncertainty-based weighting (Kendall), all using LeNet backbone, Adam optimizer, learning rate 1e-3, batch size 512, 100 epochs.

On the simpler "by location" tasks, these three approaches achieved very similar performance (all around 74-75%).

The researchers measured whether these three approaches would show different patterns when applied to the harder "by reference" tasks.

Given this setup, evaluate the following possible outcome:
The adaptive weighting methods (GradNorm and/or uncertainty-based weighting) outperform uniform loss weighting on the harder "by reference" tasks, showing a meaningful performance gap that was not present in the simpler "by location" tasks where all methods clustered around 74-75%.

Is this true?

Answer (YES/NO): NO